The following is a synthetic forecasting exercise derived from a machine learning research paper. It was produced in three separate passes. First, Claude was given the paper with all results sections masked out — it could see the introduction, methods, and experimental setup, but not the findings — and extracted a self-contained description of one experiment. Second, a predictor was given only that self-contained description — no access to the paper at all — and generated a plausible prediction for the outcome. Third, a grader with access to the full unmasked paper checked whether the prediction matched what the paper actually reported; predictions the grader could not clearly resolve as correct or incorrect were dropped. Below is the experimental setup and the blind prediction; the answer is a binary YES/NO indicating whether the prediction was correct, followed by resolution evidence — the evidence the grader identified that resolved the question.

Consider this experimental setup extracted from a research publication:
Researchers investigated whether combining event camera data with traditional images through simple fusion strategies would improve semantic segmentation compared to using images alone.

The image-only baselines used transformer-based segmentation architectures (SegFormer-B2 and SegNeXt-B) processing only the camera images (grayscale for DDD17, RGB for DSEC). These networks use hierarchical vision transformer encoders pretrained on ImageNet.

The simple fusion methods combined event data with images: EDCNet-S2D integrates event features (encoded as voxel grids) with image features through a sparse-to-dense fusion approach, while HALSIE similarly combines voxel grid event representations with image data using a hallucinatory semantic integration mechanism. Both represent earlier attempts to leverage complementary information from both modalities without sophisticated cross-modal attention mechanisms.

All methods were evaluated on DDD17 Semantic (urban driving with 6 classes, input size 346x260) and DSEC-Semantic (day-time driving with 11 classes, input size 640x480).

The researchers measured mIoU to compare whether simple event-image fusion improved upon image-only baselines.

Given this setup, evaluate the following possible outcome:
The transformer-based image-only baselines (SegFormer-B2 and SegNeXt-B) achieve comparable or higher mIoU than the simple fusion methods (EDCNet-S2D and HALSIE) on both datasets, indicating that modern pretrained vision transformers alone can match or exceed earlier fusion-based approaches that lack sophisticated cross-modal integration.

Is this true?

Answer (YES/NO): YES